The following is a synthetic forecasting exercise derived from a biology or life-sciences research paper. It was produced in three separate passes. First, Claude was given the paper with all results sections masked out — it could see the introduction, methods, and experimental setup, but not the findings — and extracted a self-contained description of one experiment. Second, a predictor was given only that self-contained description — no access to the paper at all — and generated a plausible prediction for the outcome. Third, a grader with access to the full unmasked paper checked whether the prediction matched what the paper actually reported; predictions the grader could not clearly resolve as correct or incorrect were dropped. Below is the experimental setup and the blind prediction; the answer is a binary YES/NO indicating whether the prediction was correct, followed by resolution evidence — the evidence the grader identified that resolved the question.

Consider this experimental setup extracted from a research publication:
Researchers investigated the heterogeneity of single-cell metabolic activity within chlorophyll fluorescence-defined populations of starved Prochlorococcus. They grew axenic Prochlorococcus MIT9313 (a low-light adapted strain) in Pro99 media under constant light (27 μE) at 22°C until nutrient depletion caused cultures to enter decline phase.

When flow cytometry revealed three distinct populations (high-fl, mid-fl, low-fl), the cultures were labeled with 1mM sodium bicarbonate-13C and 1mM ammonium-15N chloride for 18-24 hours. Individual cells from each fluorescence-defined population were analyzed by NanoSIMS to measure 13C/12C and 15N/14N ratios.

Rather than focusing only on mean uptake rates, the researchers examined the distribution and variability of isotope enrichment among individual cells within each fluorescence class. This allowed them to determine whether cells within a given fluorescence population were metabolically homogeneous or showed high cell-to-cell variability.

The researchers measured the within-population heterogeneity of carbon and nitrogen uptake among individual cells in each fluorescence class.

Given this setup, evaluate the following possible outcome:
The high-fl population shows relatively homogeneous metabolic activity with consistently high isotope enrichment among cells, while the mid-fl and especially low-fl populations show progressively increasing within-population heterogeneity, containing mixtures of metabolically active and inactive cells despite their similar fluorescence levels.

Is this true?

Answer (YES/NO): NO